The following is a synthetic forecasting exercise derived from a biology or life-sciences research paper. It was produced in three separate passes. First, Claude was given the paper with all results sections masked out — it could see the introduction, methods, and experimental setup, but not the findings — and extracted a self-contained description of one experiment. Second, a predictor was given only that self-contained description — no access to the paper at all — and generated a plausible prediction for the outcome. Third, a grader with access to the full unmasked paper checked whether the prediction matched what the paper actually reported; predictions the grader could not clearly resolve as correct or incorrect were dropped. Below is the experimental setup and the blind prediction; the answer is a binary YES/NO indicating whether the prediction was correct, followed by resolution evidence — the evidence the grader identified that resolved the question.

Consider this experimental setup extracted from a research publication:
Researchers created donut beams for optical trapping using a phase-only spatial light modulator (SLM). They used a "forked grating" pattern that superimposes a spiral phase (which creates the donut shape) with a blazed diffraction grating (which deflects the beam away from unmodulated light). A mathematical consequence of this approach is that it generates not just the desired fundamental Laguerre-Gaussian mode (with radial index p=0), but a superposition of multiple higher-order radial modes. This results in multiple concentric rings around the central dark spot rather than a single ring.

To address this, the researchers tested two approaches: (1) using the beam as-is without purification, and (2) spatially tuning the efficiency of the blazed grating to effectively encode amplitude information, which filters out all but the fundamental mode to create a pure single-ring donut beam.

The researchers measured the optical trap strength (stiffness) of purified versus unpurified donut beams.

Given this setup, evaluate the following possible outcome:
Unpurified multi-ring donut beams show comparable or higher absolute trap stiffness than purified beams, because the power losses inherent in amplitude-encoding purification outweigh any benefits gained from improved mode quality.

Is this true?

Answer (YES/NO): YES